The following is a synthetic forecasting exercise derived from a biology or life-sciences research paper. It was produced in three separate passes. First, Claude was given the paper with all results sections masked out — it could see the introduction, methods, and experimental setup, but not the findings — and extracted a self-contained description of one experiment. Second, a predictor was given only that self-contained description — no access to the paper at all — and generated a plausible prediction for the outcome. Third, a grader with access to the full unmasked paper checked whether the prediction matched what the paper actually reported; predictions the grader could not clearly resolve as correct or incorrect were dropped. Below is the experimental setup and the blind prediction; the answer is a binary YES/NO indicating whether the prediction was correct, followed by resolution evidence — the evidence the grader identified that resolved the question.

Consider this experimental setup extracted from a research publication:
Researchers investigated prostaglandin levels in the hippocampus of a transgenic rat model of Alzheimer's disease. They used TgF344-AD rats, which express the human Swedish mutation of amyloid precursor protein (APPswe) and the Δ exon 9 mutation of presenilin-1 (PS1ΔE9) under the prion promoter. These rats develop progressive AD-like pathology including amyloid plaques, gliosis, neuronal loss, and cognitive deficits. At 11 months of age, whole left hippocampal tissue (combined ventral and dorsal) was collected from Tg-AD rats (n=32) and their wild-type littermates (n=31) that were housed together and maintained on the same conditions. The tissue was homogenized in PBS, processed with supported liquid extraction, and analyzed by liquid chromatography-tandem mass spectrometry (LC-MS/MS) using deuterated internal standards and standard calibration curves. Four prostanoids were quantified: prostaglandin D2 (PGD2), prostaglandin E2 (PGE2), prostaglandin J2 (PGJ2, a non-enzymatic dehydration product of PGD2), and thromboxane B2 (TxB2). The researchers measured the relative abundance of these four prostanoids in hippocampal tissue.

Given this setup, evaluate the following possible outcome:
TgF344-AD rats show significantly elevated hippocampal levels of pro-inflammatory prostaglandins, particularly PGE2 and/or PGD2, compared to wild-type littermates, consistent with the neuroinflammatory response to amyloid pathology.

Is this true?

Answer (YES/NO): NO